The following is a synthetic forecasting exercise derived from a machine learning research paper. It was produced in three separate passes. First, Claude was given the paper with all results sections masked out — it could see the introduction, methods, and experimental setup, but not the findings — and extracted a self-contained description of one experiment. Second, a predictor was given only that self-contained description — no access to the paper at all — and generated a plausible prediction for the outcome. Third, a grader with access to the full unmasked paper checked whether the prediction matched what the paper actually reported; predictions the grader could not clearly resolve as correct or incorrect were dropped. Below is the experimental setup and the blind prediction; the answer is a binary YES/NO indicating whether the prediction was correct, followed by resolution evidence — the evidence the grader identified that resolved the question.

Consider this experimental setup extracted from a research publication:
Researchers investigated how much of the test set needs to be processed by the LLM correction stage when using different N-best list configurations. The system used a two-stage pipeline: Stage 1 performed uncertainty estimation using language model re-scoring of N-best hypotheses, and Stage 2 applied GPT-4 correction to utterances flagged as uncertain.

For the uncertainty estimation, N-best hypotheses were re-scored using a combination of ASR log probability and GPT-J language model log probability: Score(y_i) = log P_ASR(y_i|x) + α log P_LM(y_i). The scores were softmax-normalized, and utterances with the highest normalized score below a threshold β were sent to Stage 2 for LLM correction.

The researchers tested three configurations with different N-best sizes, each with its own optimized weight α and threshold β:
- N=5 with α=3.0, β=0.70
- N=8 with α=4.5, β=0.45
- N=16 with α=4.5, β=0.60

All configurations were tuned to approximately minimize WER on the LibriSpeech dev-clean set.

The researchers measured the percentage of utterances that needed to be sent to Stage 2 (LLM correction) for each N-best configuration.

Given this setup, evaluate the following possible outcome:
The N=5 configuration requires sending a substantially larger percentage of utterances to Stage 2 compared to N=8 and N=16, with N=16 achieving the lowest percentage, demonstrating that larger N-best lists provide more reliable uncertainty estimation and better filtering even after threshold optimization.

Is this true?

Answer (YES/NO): NO